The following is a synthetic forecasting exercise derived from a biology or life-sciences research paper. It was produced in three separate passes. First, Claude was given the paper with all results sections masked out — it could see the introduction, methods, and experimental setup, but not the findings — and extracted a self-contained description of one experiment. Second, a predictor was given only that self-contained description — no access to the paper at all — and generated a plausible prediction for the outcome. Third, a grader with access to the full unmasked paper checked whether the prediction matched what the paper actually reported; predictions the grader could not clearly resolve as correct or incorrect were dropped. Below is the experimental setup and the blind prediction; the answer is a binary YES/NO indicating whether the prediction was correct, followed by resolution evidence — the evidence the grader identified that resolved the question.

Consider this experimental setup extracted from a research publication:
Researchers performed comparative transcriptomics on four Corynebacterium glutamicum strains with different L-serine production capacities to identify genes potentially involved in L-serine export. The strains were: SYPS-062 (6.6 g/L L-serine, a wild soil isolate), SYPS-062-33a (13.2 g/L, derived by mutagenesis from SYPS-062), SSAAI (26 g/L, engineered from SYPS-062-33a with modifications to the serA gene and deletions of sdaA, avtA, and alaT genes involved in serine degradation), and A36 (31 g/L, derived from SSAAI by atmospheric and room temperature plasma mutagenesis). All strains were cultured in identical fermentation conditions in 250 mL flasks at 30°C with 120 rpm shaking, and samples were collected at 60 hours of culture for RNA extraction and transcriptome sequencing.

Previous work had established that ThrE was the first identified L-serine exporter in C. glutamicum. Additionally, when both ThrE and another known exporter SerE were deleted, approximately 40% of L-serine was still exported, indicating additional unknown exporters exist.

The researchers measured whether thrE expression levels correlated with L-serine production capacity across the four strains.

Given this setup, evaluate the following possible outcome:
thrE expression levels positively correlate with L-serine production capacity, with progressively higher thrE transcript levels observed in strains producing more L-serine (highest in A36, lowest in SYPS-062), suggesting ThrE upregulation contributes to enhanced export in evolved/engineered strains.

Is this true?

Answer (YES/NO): NO